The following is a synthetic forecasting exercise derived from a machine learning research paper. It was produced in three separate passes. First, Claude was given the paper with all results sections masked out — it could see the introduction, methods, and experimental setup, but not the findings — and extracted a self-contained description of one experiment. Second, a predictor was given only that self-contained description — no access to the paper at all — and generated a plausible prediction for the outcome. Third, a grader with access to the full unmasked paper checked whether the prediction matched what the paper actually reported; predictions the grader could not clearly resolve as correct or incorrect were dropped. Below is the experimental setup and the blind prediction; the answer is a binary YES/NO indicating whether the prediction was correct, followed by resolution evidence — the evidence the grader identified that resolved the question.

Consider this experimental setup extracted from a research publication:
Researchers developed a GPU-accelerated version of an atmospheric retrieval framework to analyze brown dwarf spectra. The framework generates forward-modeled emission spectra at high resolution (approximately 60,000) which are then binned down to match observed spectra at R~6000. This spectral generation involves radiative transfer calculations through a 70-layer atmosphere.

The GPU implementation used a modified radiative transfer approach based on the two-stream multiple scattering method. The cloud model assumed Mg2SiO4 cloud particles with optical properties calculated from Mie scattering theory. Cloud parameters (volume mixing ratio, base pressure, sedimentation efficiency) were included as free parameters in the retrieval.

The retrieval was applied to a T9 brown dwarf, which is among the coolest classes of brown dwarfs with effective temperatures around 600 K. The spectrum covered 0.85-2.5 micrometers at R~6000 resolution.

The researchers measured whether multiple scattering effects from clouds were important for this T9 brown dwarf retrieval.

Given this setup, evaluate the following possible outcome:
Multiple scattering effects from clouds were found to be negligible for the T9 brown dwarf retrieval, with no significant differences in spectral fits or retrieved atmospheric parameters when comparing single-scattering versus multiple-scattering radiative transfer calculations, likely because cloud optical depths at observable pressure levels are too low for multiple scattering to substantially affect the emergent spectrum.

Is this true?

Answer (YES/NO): YES